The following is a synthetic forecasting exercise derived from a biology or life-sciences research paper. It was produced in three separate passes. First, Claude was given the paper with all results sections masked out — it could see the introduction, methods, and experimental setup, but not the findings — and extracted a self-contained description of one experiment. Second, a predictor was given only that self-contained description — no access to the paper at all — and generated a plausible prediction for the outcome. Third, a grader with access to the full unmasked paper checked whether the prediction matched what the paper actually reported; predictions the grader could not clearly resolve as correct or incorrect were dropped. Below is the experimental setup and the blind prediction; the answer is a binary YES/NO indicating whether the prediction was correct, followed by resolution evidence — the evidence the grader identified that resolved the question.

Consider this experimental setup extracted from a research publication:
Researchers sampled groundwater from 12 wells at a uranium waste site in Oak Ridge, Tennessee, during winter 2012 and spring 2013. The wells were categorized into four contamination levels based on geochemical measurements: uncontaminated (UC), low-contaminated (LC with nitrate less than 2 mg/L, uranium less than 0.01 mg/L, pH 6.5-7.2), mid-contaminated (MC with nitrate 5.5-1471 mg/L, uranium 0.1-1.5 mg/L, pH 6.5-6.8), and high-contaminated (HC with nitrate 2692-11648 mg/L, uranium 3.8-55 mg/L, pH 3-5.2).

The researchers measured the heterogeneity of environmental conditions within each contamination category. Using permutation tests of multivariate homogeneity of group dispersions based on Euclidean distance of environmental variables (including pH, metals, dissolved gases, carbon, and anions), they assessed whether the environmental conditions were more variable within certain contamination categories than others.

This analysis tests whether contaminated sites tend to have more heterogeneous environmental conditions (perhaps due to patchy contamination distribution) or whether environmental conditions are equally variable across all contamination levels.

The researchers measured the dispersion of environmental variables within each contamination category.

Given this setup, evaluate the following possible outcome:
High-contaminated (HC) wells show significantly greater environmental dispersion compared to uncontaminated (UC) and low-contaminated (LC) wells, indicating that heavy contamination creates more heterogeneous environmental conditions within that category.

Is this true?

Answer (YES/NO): YES